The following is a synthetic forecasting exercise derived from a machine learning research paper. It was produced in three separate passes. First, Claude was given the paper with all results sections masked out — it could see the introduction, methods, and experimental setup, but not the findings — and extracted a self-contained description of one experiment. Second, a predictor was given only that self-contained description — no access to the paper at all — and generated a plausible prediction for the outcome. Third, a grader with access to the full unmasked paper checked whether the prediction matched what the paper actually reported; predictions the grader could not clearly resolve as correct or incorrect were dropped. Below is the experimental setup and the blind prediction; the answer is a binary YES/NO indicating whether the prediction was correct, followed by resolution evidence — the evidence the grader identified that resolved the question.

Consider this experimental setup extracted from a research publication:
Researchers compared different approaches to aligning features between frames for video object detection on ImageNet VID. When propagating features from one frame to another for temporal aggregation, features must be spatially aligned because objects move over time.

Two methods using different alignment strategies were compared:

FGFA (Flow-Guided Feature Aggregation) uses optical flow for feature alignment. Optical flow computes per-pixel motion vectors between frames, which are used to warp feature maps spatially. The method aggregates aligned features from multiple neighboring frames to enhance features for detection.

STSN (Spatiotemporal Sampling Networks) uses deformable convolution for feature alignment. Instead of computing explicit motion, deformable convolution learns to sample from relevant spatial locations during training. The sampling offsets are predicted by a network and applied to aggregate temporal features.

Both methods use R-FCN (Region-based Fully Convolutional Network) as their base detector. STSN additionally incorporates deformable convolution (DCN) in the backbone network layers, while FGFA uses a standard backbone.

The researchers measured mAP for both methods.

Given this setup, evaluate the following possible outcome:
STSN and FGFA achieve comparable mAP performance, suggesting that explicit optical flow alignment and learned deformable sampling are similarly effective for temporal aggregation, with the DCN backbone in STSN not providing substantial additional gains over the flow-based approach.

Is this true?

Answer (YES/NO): NO